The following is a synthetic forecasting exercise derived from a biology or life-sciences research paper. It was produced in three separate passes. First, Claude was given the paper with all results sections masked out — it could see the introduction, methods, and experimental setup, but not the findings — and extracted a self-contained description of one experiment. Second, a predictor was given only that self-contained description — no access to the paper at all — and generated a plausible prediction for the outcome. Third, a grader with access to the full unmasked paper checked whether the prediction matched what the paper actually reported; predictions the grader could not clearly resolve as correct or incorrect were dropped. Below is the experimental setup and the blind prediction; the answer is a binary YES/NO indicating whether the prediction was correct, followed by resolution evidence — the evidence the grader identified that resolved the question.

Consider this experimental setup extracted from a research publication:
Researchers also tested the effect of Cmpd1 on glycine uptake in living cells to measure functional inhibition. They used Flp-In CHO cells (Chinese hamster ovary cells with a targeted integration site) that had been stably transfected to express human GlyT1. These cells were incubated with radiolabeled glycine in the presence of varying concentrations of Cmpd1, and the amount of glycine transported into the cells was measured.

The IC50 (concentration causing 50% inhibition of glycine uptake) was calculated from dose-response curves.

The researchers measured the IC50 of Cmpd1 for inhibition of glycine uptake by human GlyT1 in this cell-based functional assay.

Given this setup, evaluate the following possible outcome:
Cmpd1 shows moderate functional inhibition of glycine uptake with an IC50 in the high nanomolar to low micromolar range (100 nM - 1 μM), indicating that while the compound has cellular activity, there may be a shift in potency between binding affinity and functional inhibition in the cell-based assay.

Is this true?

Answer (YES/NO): NO